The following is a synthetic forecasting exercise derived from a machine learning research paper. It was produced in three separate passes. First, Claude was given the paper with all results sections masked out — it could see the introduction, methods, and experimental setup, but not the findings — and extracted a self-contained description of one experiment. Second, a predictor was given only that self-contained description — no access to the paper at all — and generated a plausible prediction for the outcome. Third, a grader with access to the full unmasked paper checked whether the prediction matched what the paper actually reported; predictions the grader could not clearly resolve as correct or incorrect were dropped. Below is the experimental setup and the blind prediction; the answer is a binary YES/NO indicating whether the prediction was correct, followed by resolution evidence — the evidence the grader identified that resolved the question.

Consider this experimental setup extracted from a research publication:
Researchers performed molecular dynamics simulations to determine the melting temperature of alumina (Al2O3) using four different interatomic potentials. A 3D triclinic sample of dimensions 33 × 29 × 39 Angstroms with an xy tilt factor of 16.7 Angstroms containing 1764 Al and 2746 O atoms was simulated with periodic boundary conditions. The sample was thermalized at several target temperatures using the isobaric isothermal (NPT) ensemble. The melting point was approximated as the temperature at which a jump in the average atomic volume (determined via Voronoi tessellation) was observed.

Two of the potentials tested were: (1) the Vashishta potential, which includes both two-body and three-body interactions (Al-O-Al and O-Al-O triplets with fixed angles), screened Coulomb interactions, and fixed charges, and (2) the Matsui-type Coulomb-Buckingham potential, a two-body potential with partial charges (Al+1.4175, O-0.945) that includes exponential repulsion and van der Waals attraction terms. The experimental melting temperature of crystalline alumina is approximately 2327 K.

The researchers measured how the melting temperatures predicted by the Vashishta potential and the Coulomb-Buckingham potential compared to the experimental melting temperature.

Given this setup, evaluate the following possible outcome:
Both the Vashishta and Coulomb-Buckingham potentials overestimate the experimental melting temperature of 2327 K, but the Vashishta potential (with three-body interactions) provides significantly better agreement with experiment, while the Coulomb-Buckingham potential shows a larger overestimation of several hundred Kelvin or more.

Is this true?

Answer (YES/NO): NO